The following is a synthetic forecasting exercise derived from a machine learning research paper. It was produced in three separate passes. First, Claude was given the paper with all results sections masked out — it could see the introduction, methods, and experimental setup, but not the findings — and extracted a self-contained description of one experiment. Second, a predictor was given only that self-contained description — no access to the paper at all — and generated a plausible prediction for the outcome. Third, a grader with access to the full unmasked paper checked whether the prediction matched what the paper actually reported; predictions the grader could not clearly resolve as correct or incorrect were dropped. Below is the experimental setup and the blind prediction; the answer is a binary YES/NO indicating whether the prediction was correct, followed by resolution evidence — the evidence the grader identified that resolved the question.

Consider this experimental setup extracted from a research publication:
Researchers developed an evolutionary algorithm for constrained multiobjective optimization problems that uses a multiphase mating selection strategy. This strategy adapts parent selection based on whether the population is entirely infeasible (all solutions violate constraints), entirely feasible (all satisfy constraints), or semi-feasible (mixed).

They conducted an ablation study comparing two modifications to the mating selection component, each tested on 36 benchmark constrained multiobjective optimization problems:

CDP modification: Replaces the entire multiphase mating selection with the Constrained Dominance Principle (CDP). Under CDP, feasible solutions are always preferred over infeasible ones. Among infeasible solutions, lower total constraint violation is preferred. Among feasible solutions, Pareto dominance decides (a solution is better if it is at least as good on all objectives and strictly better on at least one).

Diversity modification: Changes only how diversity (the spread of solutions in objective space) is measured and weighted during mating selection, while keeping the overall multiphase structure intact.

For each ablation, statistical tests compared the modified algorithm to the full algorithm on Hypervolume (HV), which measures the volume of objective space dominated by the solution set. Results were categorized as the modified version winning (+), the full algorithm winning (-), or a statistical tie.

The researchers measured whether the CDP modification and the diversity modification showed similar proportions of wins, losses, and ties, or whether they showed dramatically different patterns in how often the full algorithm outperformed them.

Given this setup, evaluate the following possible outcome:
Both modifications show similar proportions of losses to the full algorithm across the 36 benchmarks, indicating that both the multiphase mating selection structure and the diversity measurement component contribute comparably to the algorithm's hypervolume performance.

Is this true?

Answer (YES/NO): NO